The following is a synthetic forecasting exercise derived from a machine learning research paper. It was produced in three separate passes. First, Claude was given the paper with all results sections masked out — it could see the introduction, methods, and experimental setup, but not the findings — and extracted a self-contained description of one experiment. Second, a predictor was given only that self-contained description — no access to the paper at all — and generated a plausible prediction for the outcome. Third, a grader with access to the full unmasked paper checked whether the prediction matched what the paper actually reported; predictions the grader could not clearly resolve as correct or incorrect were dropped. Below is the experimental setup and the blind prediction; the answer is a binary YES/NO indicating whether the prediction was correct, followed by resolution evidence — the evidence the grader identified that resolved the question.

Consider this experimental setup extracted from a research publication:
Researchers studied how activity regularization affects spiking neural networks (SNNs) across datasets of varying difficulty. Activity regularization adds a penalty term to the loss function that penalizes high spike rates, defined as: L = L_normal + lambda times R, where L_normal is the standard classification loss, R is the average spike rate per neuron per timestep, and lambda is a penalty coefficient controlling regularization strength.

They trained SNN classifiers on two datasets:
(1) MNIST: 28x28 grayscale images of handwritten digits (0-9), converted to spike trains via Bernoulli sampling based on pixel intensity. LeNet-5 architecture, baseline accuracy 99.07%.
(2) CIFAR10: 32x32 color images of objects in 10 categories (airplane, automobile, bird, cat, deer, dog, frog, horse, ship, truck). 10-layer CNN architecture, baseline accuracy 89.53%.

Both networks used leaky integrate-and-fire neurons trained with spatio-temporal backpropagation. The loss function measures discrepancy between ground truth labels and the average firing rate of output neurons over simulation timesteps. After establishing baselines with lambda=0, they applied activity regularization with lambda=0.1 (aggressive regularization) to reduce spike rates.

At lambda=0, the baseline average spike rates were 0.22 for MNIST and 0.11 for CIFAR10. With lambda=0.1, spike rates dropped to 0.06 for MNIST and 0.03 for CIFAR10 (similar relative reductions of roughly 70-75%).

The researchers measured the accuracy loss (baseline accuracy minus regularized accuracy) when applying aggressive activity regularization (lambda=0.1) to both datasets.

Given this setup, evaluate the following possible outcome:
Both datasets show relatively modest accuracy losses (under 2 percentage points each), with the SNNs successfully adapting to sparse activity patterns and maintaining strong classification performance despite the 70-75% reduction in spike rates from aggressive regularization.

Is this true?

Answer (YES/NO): NO